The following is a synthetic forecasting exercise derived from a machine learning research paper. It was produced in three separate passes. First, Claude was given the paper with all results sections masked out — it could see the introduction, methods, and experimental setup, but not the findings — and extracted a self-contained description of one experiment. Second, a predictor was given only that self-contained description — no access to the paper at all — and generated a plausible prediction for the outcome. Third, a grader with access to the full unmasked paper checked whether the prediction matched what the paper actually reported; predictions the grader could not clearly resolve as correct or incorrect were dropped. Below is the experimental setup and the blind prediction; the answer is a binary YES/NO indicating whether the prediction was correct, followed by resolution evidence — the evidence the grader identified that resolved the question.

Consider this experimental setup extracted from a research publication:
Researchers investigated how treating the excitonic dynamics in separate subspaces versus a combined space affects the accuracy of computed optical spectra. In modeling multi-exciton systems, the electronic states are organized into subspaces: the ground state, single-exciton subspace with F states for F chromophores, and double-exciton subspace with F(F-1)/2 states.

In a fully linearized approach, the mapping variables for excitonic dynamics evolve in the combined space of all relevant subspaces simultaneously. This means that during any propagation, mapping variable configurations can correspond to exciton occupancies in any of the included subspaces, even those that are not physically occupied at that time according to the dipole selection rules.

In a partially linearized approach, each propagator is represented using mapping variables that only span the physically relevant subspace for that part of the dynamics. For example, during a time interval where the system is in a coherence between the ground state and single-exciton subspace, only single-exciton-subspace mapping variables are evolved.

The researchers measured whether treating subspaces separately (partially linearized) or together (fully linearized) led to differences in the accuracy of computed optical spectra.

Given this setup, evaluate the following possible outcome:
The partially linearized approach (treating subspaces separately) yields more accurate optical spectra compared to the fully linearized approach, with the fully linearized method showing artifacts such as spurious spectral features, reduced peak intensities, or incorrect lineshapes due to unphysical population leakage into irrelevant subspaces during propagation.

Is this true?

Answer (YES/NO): NO